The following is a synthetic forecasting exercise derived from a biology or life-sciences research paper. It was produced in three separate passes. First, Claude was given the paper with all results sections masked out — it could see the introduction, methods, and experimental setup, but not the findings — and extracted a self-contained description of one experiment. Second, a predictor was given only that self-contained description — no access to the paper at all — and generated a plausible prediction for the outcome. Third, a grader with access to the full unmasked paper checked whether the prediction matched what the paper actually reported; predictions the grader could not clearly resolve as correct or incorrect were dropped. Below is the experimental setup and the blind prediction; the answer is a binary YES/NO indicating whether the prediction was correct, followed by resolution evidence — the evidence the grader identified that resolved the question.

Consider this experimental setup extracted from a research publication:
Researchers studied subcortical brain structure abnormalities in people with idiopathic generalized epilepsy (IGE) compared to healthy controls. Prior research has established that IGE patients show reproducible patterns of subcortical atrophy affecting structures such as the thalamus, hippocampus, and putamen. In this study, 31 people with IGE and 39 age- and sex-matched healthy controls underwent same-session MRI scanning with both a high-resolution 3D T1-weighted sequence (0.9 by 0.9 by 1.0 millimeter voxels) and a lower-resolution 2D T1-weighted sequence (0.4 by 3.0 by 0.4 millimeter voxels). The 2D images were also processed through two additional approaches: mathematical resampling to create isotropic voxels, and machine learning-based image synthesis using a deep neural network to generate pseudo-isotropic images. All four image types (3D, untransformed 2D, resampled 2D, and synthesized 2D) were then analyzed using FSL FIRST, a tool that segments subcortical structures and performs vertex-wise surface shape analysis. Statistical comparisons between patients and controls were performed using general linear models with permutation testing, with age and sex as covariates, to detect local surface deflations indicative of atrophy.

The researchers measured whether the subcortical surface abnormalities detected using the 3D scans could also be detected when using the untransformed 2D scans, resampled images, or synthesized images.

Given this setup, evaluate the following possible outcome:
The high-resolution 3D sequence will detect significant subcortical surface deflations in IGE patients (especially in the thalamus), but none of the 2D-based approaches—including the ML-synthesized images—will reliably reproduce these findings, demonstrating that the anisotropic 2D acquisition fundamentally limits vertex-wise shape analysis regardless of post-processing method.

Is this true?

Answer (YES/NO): NO